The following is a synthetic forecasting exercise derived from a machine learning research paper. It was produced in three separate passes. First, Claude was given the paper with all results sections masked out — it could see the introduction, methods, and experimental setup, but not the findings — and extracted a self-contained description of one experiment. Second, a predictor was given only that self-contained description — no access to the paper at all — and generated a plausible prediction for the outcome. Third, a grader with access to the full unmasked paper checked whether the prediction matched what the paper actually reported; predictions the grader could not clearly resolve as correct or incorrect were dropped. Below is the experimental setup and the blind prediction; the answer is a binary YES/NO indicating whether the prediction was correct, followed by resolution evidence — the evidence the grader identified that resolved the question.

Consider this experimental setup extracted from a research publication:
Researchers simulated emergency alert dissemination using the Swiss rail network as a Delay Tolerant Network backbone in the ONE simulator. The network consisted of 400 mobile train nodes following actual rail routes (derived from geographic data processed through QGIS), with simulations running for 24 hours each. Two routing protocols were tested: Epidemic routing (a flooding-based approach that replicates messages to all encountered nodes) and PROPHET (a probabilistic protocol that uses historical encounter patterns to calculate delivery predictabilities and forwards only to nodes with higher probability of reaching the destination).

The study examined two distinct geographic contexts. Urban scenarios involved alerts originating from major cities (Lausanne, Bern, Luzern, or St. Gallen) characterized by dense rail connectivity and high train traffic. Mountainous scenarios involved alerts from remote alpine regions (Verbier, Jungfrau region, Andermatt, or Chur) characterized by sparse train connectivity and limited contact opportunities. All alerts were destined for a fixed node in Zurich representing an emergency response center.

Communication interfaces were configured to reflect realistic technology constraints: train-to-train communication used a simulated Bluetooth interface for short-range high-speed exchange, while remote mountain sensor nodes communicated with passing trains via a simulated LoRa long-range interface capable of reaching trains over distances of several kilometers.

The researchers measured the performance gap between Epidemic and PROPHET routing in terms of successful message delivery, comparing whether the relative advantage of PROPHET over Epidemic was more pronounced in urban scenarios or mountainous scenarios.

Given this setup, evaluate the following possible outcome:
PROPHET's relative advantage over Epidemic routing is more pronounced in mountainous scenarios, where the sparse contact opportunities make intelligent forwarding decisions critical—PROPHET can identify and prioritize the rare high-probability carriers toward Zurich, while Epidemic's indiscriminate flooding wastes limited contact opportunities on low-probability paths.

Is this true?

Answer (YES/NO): YES